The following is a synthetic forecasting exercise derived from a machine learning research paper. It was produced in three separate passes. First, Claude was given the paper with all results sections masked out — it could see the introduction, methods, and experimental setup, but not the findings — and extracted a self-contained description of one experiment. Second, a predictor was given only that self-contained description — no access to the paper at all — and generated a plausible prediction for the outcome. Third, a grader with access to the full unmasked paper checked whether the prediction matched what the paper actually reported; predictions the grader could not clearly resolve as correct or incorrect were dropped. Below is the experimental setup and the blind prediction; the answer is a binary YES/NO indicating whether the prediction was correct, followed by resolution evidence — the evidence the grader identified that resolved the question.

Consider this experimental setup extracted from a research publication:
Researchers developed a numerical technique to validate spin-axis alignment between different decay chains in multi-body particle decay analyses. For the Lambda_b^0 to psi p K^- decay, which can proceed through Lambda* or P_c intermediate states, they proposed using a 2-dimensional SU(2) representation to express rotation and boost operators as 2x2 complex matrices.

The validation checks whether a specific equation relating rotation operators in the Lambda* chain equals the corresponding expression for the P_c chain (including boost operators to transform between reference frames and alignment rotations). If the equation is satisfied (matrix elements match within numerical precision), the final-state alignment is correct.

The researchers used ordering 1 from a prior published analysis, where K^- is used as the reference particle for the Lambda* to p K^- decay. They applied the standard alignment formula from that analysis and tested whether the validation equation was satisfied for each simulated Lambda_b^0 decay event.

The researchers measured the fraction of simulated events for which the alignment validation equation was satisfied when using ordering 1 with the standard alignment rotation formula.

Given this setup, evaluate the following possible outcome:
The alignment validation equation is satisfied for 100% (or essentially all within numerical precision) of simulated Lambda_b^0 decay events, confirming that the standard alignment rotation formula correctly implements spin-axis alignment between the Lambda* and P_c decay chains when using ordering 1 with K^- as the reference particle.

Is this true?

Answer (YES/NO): NO